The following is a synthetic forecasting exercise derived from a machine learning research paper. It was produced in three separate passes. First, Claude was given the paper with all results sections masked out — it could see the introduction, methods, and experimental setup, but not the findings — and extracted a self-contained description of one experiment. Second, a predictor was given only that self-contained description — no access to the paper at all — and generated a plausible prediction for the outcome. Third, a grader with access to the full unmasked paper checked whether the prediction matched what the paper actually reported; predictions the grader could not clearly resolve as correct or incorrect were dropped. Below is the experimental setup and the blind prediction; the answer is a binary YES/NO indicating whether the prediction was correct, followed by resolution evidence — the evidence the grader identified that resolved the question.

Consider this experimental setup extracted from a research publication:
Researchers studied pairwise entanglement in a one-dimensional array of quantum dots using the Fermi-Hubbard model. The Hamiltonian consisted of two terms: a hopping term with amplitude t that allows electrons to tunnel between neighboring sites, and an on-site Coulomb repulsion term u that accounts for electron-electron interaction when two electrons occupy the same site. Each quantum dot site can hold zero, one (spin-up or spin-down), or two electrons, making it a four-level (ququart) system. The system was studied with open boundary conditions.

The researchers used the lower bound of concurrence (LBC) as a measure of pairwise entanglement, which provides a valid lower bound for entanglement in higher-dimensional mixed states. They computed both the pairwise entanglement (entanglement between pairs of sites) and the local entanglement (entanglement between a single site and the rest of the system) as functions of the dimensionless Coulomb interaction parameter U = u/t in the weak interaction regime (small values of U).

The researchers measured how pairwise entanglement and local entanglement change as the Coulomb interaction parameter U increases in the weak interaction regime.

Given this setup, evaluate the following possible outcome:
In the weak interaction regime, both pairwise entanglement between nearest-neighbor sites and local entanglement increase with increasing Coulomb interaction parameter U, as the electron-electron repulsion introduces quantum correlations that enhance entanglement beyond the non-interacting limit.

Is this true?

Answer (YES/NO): NO